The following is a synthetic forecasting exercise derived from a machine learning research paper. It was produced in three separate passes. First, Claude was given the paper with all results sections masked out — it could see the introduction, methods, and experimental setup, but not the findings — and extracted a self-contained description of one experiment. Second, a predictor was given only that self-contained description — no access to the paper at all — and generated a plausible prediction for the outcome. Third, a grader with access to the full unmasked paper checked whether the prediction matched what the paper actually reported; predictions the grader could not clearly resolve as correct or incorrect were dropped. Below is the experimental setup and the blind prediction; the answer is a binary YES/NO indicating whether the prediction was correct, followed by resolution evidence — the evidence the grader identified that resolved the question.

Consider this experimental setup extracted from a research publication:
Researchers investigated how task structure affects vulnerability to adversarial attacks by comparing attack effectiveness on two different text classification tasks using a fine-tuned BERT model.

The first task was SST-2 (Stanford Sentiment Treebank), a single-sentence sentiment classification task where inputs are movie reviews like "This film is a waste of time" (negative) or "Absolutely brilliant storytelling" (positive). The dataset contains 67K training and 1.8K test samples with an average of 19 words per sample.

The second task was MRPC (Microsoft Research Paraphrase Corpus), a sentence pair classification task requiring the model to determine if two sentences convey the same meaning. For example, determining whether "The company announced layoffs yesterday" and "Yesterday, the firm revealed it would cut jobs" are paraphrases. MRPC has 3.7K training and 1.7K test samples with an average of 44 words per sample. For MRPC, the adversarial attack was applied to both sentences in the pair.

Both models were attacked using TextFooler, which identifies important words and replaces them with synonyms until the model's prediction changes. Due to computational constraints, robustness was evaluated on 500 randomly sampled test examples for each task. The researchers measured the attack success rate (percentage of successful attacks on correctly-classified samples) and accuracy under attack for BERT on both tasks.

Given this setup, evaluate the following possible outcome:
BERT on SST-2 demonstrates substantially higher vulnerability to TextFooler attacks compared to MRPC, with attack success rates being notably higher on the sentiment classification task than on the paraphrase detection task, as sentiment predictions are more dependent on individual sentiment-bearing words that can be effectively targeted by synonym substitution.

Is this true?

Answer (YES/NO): NO